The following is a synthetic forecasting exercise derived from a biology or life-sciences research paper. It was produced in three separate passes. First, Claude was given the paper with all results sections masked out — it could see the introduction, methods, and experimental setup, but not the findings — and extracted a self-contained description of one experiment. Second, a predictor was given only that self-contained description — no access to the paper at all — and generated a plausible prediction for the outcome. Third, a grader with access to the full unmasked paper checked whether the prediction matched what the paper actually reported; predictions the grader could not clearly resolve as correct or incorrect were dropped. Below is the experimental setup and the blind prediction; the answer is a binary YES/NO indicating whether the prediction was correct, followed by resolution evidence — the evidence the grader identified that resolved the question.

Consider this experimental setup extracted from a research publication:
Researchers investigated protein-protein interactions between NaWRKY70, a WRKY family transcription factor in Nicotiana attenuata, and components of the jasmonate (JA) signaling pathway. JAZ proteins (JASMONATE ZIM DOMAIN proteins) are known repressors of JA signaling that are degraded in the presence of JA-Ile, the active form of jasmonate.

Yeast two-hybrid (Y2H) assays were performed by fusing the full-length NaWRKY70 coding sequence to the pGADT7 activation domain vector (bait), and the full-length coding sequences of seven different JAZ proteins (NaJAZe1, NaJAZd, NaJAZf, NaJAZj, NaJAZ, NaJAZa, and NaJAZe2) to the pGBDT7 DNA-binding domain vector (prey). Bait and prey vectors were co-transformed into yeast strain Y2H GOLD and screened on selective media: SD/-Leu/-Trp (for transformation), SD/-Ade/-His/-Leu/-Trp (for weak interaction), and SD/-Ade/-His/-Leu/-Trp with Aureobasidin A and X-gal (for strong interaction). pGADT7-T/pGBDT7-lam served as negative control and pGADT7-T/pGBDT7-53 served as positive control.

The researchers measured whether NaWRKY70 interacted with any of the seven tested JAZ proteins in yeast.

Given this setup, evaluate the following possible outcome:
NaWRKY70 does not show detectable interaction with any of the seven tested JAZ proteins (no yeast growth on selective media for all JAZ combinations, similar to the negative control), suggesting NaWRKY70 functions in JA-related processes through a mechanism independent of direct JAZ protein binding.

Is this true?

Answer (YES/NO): NO